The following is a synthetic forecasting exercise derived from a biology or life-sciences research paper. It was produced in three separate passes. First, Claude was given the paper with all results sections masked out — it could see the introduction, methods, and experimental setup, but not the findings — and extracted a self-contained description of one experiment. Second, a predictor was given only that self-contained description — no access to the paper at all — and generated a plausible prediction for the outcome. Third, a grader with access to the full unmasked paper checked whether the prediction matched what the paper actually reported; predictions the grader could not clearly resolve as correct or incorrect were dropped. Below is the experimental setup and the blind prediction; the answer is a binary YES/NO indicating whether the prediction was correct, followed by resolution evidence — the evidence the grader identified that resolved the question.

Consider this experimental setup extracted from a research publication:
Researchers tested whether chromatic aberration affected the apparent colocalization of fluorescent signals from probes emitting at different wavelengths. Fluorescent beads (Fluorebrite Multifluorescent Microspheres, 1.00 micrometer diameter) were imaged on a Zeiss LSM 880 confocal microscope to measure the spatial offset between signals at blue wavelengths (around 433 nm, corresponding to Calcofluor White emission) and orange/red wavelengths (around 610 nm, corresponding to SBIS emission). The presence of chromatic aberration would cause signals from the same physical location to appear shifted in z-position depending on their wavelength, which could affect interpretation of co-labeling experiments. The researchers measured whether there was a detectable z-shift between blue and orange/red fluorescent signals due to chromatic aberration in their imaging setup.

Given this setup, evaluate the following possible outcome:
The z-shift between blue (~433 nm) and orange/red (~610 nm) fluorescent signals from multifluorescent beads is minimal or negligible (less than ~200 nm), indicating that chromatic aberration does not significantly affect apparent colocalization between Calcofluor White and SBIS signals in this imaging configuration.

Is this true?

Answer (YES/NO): NO